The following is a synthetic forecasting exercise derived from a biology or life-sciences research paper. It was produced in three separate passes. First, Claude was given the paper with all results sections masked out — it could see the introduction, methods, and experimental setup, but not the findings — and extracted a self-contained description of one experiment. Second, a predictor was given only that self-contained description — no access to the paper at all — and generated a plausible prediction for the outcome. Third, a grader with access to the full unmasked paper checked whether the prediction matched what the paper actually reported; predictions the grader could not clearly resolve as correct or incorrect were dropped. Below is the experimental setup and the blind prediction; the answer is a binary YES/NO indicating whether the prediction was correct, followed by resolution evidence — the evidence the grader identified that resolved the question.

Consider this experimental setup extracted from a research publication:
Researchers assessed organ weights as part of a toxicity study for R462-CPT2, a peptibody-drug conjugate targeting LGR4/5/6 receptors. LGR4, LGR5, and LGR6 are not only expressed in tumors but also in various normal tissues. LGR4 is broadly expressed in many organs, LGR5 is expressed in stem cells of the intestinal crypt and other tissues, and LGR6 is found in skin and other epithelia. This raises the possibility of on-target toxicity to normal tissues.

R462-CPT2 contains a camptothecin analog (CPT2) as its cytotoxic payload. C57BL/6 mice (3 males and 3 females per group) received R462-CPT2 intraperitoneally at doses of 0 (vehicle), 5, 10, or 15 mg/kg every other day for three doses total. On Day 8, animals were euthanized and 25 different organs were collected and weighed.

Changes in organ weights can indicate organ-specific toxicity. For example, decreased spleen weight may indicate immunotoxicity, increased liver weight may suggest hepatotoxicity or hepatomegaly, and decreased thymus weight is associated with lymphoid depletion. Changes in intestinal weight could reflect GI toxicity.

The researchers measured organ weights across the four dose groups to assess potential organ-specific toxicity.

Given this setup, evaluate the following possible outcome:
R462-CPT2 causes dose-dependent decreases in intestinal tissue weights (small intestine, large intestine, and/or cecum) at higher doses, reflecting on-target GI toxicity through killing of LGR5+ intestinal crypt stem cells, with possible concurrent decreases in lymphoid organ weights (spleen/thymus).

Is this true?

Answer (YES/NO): NO